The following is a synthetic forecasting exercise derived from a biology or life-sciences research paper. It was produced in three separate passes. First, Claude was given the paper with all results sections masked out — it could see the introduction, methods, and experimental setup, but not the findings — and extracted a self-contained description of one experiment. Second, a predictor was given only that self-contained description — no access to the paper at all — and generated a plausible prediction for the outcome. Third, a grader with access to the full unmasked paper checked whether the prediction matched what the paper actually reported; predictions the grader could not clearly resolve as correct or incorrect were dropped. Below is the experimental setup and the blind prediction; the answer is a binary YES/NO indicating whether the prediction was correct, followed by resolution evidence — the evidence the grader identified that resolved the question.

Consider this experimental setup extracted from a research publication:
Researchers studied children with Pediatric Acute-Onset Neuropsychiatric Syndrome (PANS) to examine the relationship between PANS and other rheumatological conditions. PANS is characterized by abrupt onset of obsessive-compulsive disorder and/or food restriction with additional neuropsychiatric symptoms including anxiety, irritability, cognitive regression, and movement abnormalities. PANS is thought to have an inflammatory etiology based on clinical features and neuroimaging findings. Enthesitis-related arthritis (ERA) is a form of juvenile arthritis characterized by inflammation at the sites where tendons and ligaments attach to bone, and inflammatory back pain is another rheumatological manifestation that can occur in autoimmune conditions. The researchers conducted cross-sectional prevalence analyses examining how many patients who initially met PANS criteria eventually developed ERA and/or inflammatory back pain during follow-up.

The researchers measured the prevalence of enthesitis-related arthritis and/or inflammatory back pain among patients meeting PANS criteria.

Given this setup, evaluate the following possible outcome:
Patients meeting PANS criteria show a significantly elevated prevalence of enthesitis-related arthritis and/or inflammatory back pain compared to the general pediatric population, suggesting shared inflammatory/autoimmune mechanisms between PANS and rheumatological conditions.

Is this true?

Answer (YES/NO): YES